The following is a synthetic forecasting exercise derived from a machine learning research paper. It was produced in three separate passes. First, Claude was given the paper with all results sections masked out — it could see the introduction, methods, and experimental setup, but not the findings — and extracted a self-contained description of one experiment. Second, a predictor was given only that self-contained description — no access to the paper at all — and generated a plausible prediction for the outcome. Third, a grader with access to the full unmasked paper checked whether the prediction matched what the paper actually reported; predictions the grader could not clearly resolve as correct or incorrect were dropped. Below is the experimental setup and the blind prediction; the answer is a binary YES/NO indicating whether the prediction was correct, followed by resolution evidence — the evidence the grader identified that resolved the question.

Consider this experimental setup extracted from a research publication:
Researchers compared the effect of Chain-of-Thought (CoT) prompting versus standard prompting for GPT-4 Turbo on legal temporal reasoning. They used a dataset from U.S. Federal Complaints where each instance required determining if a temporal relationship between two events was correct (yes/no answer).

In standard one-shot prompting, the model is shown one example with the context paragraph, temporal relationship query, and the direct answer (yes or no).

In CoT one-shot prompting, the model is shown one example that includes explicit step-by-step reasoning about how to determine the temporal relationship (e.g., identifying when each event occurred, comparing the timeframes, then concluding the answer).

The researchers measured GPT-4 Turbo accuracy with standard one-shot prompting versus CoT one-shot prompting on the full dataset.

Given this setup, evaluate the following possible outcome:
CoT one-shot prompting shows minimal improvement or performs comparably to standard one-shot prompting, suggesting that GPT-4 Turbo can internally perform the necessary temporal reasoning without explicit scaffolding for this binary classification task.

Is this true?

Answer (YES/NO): NO